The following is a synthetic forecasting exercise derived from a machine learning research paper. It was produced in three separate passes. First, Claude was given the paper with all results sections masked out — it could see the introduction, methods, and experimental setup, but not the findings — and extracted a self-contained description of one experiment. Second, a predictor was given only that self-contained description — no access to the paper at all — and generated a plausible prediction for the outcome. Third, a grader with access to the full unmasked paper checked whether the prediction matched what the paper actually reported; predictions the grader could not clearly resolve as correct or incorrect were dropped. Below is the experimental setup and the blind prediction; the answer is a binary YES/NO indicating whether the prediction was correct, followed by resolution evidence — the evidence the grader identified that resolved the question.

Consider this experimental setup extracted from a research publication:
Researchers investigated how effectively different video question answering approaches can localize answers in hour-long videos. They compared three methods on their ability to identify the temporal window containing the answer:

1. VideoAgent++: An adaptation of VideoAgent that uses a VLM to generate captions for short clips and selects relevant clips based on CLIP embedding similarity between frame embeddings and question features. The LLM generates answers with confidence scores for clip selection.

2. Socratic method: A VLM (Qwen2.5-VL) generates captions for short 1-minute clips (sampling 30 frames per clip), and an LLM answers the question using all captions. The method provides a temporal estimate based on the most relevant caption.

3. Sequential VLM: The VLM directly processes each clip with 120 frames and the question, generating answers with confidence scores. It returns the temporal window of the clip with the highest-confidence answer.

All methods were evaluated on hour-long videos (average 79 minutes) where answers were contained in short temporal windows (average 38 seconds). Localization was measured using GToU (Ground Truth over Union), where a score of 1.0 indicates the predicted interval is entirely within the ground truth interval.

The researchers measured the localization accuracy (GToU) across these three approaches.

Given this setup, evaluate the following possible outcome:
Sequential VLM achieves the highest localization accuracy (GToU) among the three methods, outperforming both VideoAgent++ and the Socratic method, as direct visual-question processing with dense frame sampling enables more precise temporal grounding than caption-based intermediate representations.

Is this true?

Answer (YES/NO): NO